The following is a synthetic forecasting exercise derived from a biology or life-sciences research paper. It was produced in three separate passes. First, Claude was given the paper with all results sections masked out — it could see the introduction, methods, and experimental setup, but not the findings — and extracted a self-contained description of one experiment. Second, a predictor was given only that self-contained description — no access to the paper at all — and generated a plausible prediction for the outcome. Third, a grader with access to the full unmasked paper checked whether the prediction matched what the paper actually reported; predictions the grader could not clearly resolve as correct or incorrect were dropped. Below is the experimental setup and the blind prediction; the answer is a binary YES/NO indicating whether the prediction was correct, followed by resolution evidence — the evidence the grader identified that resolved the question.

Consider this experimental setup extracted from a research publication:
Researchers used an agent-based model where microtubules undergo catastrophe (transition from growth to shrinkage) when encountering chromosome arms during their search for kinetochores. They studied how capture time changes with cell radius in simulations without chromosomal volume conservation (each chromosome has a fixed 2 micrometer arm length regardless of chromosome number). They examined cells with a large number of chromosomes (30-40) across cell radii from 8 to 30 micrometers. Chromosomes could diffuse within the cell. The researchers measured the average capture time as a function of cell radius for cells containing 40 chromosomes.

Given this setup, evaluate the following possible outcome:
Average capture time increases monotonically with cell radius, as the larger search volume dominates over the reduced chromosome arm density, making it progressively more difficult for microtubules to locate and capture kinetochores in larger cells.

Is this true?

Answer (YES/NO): NO